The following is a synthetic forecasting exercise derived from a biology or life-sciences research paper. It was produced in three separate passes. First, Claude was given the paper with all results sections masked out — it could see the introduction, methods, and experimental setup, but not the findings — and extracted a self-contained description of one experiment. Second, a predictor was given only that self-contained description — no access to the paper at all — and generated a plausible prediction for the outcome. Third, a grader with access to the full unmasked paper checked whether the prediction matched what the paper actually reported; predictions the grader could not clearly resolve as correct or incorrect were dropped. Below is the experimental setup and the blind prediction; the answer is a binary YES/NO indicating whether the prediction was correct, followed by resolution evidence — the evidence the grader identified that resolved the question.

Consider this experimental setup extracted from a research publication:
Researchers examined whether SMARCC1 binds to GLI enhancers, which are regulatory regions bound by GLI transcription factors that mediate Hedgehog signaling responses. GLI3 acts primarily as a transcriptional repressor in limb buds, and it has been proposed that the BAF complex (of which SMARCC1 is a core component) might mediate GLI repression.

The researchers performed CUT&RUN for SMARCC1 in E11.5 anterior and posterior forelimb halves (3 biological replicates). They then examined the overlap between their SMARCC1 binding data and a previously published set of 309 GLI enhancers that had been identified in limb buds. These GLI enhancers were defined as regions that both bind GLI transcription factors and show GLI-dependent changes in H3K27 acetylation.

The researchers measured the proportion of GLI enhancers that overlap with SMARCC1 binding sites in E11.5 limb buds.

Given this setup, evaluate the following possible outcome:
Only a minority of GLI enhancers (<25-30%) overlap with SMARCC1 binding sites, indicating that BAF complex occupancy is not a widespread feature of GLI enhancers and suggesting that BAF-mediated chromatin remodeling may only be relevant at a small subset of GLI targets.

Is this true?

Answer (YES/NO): NO